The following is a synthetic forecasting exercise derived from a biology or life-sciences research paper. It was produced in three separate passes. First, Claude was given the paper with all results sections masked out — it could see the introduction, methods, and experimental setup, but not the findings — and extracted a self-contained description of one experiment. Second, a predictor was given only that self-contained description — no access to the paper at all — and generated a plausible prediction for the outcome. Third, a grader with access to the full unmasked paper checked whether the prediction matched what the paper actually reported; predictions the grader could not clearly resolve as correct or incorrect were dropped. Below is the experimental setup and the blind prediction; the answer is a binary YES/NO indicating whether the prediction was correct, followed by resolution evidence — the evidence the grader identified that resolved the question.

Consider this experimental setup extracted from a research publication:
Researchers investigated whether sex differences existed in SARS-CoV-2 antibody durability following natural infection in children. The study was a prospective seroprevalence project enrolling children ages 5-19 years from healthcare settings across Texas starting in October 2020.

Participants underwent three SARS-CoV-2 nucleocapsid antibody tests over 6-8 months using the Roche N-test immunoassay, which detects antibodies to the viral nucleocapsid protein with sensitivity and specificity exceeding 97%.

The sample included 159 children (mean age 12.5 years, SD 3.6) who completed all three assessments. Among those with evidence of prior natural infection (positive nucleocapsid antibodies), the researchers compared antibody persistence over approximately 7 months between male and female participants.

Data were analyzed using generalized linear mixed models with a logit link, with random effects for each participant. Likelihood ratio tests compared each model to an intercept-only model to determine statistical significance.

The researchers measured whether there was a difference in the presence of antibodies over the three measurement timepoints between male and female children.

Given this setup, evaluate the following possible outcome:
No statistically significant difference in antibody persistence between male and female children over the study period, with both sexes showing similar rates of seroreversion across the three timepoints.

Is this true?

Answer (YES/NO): YES